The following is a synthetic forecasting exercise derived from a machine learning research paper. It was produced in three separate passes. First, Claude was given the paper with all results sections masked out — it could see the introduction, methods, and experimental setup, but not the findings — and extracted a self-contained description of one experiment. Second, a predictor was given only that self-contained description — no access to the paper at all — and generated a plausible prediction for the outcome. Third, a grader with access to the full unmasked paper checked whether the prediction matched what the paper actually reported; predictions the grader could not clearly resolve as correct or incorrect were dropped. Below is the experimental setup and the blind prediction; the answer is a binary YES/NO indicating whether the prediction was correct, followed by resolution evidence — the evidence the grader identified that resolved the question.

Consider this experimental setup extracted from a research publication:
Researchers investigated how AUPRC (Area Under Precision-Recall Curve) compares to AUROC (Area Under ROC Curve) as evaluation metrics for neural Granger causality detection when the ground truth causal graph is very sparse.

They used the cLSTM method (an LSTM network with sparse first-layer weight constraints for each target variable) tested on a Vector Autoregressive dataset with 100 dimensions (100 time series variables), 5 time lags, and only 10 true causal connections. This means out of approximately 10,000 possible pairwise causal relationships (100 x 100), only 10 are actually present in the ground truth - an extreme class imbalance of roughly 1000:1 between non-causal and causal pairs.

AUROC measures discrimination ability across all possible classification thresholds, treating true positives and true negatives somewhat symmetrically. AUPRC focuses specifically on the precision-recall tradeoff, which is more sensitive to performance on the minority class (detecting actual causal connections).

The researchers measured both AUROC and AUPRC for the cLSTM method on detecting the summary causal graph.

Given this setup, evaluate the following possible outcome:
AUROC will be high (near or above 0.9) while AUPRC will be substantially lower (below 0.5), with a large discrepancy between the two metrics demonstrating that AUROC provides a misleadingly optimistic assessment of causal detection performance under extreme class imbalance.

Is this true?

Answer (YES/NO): NO